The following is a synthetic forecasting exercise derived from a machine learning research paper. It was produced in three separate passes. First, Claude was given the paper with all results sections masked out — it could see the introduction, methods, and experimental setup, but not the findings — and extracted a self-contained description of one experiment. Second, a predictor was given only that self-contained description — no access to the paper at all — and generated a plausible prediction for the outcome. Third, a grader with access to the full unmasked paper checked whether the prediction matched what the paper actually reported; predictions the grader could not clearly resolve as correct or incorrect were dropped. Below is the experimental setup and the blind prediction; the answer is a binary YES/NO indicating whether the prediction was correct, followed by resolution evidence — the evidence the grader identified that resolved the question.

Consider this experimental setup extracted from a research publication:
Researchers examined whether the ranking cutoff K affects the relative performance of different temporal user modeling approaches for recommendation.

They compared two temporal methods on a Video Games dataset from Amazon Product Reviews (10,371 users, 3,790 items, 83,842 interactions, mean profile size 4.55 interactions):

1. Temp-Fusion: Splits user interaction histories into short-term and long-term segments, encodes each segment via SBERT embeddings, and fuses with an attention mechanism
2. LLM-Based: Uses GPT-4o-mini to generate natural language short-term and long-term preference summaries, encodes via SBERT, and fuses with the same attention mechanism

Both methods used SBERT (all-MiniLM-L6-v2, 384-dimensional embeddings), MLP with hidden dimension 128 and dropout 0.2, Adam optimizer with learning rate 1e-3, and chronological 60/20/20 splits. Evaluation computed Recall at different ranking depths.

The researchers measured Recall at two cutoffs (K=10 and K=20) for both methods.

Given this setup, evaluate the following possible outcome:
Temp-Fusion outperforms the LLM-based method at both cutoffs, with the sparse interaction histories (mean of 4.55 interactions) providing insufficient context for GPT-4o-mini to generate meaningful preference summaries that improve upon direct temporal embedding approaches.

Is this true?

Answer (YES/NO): NO